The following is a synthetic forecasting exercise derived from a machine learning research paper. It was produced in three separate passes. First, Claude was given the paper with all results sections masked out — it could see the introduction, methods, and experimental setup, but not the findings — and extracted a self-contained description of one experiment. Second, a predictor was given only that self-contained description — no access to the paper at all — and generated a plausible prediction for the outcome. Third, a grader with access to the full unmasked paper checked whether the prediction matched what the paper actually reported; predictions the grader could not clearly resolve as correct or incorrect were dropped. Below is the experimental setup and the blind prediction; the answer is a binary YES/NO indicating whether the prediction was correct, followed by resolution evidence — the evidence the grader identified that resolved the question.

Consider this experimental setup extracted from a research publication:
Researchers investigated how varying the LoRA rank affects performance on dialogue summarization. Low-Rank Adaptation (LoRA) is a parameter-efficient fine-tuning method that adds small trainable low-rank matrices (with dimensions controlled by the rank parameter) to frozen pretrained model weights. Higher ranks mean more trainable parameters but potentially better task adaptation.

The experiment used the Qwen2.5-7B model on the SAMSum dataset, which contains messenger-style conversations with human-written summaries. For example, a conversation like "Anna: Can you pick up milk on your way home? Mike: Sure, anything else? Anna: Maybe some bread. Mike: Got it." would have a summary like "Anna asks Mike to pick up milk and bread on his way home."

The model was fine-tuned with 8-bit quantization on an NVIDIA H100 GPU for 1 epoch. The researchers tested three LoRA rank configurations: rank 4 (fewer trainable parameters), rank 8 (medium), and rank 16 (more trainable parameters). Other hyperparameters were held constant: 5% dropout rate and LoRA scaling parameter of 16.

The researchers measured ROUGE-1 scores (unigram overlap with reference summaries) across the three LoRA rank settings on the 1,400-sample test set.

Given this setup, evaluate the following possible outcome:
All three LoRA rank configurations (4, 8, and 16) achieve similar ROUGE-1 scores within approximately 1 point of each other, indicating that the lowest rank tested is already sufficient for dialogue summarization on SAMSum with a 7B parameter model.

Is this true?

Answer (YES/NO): YES